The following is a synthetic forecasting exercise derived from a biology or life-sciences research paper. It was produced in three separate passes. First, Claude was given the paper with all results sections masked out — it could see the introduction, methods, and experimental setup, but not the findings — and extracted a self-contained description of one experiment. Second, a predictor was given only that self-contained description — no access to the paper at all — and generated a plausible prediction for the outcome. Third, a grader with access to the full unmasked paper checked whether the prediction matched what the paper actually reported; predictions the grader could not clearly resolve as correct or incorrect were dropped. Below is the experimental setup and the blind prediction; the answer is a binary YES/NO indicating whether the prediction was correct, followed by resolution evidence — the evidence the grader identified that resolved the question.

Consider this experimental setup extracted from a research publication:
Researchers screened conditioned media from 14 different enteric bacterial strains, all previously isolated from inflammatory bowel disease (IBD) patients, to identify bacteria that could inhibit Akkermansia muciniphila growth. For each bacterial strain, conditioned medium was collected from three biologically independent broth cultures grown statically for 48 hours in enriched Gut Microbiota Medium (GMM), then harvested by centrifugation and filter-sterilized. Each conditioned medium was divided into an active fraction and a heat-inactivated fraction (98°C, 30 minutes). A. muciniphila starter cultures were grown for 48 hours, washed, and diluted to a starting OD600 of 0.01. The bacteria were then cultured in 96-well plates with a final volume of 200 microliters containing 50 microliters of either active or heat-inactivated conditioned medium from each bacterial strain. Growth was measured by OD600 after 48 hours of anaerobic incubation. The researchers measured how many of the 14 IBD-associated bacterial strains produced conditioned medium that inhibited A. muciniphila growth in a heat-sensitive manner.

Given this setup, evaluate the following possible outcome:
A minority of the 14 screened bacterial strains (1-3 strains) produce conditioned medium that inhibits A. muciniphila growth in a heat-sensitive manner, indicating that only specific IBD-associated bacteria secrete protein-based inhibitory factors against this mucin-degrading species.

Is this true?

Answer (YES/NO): YES